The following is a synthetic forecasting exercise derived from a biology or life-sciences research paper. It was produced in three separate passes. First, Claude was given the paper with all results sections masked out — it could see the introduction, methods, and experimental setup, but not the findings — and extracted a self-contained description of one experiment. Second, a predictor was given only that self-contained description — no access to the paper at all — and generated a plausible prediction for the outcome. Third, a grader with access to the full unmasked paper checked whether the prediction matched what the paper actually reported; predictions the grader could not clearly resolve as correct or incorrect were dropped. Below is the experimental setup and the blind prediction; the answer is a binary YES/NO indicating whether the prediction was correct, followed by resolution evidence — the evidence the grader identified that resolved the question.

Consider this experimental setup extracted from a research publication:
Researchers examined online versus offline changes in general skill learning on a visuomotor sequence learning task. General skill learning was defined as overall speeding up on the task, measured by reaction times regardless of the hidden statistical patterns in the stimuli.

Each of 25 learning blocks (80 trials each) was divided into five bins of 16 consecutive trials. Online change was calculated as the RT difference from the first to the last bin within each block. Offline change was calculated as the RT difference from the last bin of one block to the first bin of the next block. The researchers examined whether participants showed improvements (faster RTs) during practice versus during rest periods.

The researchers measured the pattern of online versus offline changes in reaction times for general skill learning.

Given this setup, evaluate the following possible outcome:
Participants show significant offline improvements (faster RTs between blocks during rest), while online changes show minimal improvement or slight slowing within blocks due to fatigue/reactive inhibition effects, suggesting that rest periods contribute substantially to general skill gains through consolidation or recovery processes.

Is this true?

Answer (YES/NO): YES